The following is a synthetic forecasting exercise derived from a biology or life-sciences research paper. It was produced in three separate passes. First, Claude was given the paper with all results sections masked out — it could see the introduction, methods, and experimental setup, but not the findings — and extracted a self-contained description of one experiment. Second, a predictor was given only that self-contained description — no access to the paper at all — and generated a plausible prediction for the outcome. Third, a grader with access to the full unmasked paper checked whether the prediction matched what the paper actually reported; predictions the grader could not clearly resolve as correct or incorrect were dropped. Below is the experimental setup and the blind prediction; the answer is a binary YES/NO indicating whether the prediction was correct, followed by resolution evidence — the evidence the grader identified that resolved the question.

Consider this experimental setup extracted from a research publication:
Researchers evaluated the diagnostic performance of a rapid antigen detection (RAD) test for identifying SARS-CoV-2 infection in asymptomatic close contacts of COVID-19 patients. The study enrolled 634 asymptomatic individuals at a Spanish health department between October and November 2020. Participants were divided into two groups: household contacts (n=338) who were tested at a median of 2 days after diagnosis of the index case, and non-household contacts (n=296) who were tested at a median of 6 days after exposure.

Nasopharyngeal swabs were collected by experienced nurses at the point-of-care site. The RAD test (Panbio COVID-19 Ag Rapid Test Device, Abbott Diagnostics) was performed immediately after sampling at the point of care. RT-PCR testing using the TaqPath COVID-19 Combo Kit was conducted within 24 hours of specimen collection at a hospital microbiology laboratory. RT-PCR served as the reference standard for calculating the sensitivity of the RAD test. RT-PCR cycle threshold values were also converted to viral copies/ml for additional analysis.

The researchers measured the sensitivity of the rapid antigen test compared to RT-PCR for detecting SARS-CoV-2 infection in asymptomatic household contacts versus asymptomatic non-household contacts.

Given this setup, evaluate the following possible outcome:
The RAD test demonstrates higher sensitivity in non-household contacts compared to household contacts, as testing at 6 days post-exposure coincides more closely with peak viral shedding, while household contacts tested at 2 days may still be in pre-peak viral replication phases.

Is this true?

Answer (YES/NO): NO